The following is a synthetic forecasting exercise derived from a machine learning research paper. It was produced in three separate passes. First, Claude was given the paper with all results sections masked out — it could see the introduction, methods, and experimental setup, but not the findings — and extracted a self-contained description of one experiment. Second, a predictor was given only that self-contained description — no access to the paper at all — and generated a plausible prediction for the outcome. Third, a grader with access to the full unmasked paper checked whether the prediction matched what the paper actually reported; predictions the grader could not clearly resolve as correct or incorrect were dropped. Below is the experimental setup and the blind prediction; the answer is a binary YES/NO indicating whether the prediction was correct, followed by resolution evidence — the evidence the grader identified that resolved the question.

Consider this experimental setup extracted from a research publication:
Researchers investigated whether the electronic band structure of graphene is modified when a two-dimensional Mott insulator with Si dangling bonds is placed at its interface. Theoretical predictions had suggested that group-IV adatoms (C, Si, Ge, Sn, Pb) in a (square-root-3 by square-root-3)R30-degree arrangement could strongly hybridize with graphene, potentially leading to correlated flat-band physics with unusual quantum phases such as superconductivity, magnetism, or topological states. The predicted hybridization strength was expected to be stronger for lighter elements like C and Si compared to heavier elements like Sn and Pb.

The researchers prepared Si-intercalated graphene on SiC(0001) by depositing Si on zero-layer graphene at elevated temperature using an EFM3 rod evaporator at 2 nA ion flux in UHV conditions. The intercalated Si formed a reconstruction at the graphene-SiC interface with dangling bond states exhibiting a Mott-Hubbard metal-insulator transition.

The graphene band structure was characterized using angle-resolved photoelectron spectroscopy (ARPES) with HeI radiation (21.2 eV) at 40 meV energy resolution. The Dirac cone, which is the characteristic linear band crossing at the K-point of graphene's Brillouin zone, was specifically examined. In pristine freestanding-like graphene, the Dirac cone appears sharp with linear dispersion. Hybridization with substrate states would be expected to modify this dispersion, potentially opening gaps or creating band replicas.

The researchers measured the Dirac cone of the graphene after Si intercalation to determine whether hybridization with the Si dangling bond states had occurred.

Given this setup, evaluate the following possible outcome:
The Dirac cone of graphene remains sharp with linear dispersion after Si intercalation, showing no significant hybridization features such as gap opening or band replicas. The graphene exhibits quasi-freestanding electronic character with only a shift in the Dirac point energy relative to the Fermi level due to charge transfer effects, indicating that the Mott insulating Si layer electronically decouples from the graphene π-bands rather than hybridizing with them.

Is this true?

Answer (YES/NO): YES